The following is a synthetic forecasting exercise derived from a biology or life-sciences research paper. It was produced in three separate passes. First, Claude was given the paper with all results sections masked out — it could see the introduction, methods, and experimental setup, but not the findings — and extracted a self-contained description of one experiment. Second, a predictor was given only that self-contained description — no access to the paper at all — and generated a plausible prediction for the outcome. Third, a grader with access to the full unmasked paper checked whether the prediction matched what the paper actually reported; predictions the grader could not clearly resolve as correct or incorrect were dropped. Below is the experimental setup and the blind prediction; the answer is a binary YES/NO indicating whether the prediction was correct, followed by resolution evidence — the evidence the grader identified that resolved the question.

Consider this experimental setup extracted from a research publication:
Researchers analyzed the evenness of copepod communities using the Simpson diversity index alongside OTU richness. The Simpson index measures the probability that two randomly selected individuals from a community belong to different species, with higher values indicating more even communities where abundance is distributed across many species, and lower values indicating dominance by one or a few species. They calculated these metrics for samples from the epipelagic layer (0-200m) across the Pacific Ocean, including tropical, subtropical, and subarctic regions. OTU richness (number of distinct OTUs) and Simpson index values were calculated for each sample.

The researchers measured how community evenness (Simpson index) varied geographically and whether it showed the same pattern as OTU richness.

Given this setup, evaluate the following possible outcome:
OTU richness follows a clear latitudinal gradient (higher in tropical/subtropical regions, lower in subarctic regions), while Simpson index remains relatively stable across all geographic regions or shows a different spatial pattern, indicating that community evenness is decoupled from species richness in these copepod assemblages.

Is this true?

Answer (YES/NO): YES